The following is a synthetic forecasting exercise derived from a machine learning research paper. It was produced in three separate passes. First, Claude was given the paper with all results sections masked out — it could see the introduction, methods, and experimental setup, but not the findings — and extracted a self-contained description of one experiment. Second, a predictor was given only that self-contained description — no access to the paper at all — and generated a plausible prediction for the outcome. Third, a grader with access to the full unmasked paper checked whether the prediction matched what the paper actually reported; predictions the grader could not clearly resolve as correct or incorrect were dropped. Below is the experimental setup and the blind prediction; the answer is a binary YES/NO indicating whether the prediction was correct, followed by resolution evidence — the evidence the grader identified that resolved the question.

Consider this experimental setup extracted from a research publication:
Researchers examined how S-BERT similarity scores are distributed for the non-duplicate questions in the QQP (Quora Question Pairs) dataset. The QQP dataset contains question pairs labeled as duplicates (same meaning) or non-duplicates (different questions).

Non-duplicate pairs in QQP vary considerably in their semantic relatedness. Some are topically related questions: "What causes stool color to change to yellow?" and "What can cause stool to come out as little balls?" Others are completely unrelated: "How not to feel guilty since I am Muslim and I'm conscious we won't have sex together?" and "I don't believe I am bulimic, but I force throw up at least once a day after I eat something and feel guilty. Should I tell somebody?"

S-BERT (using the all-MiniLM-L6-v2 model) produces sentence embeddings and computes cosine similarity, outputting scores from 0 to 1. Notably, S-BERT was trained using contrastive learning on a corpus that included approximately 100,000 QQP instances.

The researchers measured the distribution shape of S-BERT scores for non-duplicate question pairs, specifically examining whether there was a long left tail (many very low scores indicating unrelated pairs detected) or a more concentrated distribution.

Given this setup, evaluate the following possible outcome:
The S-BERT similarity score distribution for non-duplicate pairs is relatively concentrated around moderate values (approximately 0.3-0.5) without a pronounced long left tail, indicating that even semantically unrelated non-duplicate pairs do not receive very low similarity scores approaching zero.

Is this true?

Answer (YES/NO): NO